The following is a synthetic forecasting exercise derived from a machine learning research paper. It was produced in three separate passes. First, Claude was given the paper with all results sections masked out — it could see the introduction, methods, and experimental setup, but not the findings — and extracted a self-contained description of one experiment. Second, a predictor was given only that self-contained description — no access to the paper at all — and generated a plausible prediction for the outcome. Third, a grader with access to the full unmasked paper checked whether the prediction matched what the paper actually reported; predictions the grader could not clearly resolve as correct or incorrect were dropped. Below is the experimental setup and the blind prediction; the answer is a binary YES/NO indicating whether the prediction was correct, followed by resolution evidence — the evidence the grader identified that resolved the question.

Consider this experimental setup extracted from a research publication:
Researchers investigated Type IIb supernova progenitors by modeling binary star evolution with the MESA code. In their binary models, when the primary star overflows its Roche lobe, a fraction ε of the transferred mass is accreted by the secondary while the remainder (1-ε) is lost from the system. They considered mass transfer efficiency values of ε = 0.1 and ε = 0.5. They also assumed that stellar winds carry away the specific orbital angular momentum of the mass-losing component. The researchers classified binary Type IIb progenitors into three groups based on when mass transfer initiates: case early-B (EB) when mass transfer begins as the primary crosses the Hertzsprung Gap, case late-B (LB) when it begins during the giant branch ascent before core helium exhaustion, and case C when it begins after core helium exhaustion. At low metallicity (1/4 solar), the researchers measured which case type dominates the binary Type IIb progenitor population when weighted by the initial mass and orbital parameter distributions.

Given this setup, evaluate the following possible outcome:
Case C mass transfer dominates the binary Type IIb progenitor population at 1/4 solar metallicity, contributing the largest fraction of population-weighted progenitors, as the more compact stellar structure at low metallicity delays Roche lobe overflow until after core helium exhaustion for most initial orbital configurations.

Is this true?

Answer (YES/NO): NO